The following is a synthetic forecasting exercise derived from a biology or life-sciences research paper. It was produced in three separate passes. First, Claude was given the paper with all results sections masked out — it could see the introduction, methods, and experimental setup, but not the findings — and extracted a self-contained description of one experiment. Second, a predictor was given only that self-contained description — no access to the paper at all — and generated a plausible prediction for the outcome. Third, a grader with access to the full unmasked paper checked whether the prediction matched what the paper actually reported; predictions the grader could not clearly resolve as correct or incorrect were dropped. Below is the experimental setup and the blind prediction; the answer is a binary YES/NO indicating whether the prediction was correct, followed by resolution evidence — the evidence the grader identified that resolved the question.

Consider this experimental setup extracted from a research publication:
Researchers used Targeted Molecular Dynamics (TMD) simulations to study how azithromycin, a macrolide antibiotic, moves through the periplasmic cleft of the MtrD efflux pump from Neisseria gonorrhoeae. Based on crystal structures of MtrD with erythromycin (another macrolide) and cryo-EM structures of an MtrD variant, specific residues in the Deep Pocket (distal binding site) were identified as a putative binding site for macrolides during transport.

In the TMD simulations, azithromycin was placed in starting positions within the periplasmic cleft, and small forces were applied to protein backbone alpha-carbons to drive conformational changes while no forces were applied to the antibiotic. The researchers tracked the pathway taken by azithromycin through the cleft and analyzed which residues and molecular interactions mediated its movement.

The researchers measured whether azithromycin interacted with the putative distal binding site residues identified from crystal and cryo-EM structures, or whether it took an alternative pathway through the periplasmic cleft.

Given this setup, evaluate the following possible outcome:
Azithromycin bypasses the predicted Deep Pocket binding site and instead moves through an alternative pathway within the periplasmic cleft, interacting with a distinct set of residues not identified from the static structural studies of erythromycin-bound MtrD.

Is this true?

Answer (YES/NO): YES